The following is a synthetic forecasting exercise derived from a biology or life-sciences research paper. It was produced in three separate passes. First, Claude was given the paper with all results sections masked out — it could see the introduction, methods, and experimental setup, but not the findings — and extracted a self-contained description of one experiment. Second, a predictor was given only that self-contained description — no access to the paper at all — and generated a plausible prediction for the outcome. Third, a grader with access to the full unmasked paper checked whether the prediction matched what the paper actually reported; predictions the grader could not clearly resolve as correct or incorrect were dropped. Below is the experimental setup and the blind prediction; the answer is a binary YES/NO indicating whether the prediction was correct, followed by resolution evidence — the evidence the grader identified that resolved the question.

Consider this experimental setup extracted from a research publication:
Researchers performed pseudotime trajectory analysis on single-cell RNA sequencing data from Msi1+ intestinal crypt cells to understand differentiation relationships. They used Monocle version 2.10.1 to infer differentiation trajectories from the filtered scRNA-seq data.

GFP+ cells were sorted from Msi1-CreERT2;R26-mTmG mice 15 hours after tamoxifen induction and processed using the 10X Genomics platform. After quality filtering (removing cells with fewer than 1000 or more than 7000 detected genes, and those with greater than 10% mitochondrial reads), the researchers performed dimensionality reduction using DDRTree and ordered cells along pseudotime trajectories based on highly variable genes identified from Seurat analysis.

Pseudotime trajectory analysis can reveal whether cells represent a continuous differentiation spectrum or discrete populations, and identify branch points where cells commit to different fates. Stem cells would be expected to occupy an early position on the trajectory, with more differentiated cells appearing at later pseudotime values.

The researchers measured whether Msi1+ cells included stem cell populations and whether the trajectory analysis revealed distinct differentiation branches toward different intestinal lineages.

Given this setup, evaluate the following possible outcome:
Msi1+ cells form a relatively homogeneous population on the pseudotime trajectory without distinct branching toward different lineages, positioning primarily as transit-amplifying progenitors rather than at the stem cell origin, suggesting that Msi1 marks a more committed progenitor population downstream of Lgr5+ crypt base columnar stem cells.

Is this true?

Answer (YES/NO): NO